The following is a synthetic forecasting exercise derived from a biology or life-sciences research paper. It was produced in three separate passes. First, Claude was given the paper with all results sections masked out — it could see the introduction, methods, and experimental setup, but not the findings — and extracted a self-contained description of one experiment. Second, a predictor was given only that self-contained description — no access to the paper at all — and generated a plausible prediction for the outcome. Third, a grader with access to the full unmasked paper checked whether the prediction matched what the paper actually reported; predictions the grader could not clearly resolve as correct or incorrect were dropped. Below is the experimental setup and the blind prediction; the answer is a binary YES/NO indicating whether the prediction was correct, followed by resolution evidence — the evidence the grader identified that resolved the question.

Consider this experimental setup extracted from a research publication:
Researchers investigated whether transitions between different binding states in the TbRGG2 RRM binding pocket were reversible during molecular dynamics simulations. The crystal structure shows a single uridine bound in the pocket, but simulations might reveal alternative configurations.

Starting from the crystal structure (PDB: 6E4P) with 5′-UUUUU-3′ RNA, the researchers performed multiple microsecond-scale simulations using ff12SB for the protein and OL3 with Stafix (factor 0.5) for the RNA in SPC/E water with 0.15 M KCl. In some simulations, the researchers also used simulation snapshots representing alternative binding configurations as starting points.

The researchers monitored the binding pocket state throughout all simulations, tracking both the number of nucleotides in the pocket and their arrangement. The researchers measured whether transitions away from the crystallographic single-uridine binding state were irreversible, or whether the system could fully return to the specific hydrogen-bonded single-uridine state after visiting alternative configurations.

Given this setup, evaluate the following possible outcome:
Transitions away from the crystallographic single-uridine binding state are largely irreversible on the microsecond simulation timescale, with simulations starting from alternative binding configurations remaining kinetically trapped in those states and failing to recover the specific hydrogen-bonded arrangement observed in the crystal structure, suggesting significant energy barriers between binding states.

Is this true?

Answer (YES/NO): NO